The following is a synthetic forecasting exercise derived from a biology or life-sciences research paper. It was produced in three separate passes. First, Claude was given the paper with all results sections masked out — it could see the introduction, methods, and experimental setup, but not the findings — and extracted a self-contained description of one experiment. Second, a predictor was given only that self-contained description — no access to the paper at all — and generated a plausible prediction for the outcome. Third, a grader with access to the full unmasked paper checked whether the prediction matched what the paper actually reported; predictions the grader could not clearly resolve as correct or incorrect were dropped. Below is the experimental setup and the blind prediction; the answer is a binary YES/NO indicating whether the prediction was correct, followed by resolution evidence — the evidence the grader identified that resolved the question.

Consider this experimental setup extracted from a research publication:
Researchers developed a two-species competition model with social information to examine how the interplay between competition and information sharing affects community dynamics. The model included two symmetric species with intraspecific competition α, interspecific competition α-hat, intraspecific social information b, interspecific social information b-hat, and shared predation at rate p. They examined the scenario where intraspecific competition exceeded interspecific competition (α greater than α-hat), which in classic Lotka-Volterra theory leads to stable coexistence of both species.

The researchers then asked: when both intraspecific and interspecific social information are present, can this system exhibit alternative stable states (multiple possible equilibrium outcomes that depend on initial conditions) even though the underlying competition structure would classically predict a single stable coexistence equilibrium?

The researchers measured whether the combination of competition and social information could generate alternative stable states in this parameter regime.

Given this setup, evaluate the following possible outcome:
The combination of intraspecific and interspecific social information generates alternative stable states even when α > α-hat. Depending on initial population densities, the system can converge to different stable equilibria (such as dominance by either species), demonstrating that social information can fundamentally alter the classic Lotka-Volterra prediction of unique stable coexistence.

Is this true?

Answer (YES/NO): YES